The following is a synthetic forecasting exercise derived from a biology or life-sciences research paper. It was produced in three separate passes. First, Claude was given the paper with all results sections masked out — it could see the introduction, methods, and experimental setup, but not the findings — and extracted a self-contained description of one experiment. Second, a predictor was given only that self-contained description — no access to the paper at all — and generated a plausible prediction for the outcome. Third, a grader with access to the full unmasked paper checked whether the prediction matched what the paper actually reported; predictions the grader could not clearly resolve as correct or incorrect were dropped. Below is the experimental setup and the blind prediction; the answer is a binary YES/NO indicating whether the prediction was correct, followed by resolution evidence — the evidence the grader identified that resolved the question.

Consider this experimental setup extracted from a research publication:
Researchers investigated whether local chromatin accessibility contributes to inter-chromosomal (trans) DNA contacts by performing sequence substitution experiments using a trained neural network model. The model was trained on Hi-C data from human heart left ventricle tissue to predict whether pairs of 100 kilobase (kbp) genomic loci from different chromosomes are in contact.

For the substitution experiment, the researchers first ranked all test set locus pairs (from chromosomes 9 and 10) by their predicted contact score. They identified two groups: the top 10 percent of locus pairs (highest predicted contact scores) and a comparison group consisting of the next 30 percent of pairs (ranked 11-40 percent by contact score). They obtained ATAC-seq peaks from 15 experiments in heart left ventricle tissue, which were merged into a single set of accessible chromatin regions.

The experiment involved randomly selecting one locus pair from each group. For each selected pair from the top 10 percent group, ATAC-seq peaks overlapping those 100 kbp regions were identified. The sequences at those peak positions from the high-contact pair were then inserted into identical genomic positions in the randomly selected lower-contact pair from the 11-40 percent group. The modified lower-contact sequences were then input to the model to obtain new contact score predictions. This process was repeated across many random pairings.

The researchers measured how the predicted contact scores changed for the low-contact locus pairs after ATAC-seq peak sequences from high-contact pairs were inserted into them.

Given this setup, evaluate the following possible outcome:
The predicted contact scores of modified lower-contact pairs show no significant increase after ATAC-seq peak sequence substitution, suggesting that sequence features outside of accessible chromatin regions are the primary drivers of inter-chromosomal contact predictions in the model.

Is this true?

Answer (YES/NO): NO